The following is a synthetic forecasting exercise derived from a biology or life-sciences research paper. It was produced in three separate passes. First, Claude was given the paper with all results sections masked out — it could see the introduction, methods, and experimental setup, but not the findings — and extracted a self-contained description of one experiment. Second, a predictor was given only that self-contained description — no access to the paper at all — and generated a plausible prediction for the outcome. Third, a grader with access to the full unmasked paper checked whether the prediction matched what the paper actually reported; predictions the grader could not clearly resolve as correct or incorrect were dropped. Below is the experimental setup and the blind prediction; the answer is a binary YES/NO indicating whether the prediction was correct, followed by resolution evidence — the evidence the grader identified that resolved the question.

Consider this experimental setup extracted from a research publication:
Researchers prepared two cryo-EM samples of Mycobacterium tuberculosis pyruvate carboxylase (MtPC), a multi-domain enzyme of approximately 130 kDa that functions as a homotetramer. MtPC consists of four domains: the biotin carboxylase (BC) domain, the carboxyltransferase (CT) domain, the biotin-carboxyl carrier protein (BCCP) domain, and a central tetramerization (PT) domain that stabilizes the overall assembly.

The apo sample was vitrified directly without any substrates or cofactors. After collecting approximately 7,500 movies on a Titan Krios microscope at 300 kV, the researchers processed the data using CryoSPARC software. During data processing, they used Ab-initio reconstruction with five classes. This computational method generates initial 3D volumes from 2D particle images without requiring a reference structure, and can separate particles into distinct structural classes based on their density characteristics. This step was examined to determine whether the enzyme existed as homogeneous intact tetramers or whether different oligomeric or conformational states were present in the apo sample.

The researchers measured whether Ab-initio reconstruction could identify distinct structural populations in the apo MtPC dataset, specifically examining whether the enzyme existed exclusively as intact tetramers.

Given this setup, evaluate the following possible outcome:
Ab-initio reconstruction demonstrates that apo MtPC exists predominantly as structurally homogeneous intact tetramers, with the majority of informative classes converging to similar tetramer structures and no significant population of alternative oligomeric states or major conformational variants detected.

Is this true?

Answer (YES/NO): NO